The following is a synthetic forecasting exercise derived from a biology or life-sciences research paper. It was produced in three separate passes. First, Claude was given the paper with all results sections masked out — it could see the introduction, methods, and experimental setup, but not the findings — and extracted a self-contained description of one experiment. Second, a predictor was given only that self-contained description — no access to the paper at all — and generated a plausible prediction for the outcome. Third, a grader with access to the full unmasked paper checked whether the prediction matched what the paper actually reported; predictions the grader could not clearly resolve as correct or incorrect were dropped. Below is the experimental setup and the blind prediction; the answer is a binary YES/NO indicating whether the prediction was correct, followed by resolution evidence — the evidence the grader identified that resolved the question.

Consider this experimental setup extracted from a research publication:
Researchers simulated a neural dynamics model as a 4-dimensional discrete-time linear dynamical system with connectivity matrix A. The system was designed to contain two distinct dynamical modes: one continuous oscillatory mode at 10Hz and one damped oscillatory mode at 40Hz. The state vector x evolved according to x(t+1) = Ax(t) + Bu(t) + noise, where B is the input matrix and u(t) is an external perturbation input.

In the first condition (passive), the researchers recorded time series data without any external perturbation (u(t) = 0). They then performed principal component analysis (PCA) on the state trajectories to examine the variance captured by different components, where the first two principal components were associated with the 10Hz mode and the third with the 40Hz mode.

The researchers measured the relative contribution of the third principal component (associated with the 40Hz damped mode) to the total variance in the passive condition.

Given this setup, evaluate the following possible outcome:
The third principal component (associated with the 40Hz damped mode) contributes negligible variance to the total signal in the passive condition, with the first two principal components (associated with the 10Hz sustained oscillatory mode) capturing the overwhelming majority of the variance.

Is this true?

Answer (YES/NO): YES